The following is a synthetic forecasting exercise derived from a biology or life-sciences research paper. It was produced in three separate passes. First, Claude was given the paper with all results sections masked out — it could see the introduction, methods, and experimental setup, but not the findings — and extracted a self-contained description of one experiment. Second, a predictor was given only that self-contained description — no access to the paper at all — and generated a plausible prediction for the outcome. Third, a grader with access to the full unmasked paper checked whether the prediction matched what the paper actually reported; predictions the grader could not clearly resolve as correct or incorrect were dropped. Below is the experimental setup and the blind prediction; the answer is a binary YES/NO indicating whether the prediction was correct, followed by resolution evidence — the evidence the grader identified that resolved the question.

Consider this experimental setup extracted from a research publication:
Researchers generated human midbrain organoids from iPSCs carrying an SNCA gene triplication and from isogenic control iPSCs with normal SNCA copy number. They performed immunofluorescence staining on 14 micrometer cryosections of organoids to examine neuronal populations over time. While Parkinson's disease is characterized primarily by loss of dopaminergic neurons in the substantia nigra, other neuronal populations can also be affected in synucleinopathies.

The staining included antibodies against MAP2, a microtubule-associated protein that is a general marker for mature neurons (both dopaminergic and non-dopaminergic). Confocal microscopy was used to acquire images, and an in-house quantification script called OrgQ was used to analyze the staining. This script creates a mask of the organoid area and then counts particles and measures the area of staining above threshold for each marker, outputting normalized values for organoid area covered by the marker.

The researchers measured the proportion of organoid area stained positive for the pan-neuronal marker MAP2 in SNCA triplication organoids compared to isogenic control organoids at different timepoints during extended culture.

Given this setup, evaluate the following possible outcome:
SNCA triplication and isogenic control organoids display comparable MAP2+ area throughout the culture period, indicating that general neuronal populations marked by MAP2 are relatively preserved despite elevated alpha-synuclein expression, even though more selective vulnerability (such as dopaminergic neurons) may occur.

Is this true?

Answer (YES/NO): NO